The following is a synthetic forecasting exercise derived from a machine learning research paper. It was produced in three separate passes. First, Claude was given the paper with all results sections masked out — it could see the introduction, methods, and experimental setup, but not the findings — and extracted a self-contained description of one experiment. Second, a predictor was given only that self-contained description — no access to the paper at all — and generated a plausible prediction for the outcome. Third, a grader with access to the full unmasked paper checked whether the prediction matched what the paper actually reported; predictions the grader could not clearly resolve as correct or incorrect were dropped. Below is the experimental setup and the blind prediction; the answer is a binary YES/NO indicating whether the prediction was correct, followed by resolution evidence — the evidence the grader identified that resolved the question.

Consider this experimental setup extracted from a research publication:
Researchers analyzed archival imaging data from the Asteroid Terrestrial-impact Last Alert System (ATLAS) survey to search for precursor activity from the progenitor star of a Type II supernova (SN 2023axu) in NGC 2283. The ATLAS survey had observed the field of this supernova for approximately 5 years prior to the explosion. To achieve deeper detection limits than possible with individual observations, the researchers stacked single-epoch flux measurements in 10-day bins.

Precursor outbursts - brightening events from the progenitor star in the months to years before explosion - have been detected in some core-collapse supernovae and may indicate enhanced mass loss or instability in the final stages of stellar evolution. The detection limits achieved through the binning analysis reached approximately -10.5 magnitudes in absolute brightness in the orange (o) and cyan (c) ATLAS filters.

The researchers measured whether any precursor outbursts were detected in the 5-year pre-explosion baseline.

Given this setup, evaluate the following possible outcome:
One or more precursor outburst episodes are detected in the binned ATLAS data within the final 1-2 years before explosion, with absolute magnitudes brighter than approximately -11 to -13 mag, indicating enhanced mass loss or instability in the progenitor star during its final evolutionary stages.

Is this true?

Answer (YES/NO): NO